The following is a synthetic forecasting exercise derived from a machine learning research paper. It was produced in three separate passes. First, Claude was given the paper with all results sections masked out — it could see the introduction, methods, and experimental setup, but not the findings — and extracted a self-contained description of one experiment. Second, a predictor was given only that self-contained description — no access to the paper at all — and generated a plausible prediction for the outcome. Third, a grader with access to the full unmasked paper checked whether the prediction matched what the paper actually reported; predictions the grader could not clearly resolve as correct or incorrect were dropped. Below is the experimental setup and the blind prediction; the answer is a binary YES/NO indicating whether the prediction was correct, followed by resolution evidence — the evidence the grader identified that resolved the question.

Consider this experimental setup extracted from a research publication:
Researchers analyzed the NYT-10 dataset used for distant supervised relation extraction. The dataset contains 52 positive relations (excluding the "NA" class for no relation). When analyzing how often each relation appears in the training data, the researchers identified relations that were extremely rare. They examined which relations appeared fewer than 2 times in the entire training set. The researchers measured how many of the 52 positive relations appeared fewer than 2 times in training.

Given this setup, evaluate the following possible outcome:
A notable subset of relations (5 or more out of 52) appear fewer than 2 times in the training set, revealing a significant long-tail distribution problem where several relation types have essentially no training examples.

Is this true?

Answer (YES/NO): YES